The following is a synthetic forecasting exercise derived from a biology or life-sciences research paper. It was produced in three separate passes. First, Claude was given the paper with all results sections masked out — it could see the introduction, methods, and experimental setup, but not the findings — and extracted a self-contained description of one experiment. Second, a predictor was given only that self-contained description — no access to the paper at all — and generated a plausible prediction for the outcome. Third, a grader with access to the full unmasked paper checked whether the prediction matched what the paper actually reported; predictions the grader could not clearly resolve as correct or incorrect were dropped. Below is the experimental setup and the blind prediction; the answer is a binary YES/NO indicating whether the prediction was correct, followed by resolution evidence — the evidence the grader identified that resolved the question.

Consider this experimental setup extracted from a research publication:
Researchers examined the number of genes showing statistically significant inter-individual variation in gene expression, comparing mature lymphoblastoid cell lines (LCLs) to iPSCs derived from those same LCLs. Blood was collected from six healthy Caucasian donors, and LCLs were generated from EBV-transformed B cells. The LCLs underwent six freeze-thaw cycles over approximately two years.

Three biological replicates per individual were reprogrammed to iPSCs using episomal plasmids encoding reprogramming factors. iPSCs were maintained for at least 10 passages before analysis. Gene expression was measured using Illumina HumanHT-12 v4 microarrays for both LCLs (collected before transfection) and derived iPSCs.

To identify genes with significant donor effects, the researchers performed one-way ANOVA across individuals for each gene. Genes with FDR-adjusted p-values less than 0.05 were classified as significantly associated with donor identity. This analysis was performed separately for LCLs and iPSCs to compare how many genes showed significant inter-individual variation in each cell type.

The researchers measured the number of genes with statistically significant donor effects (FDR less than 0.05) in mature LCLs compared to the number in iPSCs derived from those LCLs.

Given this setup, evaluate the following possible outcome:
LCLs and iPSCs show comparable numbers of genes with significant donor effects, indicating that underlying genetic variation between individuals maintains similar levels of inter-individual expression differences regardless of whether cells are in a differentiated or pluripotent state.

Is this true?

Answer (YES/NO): NO